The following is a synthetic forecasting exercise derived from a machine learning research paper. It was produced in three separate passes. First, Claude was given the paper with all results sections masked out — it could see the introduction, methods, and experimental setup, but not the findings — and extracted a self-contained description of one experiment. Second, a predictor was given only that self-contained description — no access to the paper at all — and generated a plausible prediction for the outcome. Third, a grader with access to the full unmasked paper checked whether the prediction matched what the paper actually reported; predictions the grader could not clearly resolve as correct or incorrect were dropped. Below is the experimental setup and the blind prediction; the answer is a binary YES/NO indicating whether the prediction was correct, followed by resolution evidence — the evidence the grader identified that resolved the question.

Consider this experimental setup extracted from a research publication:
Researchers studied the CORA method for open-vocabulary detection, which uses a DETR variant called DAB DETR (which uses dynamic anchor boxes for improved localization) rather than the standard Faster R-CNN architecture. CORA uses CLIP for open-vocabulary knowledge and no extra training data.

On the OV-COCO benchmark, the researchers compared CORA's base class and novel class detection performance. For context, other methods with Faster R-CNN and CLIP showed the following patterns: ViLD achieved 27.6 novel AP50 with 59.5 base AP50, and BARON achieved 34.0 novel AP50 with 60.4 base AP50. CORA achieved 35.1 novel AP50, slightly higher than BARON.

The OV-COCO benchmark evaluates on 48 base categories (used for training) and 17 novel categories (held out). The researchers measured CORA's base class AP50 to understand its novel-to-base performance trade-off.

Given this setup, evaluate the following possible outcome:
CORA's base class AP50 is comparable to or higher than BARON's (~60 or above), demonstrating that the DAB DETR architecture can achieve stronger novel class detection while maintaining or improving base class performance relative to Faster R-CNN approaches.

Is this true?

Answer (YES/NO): NO